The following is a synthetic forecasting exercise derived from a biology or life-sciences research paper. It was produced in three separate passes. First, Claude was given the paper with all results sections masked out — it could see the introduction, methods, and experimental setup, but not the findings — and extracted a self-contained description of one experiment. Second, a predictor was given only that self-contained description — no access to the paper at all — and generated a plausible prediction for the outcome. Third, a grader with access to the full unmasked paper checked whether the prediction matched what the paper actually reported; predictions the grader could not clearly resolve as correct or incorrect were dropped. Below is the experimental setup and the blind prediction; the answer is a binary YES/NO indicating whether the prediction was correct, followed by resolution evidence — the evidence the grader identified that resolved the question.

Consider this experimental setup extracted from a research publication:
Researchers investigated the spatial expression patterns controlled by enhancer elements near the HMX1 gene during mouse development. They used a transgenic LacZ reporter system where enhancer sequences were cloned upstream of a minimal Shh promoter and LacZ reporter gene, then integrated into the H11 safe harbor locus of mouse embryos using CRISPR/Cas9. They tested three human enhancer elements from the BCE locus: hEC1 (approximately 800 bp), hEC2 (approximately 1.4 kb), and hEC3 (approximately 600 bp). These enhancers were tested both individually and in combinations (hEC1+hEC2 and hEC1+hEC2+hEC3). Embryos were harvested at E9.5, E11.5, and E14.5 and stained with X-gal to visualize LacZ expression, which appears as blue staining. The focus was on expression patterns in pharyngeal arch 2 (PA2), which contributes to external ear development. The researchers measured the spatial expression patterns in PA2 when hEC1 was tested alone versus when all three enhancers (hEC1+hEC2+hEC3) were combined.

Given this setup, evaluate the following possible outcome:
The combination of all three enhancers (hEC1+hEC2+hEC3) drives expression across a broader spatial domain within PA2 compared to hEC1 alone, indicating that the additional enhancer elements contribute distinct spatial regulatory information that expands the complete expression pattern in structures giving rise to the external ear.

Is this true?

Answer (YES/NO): YES